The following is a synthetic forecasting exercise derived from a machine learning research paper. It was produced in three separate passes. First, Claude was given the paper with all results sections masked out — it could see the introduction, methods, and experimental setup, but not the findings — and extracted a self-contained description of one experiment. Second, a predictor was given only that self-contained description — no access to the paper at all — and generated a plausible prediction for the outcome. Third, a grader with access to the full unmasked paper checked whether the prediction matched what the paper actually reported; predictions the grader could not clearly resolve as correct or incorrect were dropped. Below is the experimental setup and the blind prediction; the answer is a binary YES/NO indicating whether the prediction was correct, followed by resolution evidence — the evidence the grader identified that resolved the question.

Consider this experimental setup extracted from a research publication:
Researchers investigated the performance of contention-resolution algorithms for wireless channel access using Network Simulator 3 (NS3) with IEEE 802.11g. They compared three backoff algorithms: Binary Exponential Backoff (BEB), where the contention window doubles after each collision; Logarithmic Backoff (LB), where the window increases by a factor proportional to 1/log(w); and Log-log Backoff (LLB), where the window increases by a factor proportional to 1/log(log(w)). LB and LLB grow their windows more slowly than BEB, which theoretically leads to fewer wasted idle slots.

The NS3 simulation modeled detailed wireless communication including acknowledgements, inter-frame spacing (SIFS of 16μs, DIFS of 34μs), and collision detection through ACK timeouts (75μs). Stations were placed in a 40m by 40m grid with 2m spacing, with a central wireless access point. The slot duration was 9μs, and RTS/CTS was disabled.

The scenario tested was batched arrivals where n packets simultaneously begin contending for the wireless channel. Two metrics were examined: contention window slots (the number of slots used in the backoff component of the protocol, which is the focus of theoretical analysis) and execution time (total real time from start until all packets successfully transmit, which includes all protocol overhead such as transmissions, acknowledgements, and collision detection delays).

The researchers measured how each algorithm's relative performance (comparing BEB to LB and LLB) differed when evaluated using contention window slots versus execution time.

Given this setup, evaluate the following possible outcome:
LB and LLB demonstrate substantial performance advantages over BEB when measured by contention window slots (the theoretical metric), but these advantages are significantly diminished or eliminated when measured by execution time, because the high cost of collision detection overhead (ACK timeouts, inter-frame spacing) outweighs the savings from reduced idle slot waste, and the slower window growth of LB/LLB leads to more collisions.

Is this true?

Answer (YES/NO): YES